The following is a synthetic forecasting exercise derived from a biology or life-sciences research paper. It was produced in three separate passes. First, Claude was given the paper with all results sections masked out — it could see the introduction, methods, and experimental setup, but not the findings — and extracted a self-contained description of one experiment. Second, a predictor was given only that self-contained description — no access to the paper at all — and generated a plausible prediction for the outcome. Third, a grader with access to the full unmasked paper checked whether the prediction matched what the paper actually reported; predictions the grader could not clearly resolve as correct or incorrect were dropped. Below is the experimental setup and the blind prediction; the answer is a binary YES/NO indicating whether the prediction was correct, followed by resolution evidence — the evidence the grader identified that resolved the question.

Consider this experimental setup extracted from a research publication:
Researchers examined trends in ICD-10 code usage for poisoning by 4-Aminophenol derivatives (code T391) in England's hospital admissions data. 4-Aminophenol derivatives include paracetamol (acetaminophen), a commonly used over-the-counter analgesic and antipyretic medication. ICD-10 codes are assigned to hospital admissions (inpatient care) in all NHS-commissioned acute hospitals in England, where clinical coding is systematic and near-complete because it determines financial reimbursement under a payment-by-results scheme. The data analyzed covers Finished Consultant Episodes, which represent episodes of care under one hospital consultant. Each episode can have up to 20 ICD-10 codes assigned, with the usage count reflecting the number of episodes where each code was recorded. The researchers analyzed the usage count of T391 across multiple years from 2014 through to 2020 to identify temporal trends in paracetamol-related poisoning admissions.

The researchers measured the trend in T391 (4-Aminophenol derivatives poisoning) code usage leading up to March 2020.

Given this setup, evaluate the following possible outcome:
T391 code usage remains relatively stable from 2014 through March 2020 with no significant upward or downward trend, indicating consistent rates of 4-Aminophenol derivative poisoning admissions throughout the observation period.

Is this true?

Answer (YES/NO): NO